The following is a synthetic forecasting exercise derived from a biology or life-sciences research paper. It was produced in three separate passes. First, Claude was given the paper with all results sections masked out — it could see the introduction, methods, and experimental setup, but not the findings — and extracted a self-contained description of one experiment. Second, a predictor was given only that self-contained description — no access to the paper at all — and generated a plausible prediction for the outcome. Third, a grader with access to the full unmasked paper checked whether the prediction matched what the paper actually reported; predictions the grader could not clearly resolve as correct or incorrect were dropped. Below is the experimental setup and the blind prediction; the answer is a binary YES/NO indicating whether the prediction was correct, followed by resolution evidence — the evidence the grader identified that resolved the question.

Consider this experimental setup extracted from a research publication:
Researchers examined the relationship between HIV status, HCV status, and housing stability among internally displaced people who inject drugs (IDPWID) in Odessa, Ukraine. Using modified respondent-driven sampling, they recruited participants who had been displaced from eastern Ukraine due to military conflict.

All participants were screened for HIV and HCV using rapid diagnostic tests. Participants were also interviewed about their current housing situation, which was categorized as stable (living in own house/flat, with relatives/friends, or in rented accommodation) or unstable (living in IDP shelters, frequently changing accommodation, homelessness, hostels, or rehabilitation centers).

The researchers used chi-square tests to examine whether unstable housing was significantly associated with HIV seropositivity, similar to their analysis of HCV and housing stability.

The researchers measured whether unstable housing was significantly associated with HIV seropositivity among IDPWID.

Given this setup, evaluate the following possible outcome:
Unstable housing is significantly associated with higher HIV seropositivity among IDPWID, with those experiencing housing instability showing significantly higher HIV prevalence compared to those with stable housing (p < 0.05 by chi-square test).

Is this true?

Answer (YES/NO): NO